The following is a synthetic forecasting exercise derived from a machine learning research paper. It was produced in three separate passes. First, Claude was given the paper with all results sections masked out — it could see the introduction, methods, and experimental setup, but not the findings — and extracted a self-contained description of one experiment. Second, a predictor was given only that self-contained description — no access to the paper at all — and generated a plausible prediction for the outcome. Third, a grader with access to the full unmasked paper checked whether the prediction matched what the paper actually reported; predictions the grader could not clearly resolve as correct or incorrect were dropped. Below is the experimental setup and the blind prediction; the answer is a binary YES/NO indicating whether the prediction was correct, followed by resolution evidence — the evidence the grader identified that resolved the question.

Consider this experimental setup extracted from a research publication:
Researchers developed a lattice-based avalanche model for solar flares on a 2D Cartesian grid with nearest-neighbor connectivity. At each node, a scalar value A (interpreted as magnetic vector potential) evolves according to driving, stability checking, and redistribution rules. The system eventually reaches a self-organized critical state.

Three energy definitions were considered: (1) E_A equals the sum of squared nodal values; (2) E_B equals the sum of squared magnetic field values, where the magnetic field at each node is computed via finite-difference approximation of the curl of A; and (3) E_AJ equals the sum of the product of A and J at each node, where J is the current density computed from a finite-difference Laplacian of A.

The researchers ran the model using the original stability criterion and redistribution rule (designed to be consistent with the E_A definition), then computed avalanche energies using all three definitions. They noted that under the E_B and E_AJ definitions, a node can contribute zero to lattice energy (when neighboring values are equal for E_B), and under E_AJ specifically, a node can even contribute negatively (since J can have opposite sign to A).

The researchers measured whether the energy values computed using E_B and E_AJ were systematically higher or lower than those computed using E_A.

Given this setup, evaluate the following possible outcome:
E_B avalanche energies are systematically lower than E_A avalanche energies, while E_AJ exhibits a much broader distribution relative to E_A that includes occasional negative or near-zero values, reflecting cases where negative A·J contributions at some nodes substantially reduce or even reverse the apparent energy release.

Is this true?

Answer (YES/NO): NO